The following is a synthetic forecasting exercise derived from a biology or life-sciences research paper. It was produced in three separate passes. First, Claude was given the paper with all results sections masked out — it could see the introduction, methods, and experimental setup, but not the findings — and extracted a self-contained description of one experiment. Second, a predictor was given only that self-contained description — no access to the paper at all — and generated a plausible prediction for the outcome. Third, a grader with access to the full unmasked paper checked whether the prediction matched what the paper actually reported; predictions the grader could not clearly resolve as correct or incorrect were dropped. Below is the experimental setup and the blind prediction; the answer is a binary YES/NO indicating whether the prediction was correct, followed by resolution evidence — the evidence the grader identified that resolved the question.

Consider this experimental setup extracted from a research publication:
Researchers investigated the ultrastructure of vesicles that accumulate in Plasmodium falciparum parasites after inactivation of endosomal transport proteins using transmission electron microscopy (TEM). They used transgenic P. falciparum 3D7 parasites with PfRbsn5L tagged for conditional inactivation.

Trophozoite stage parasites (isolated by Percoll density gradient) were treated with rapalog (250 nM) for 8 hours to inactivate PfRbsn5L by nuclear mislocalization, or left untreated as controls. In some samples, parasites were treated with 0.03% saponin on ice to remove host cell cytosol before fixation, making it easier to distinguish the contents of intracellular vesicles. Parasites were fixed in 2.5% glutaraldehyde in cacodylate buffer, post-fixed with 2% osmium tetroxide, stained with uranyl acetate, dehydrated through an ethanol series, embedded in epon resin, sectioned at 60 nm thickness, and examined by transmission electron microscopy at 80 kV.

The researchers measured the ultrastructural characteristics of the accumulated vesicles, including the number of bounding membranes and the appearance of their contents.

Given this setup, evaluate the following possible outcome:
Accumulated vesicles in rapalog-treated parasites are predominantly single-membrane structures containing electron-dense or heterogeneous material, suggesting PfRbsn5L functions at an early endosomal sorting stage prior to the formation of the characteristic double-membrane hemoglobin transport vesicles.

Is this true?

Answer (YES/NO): NO